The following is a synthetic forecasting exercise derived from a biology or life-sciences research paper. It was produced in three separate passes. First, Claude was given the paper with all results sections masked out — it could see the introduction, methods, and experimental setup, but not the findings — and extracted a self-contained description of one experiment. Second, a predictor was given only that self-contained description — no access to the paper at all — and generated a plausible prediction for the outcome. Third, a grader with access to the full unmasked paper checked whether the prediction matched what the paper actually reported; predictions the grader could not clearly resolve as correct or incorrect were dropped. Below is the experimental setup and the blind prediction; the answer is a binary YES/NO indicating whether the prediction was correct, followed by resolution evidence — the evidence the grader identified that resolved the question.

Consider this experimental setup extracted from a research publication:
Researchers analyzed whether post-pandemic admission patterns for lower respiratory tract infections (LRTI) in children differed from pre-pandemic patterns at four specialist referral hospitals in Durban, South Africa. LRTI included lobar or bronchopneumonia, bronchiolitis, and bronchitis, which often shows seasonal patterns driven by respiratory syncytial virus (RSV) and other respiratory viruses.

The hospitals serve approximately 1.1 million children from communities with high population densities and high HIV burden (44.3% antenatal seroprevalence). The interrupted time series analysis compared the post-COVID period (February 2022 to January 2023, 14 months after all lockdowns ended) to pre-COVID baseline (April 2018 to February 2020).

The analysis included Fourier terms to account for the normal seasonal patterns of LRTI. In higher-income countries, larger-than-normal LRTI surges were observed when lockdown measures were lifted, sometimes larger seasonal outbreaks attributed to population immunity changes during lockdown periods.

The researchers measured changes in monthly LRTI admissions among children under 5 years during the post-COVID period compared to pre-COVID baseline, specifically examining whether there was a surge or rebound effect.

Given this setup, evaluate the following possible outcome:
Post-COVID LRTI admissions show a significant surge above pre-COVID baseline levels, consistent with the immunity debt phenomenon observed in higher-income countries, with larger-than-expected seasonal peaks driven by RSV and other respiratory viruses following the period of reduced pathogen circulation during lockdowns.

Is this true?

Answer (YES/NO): NO